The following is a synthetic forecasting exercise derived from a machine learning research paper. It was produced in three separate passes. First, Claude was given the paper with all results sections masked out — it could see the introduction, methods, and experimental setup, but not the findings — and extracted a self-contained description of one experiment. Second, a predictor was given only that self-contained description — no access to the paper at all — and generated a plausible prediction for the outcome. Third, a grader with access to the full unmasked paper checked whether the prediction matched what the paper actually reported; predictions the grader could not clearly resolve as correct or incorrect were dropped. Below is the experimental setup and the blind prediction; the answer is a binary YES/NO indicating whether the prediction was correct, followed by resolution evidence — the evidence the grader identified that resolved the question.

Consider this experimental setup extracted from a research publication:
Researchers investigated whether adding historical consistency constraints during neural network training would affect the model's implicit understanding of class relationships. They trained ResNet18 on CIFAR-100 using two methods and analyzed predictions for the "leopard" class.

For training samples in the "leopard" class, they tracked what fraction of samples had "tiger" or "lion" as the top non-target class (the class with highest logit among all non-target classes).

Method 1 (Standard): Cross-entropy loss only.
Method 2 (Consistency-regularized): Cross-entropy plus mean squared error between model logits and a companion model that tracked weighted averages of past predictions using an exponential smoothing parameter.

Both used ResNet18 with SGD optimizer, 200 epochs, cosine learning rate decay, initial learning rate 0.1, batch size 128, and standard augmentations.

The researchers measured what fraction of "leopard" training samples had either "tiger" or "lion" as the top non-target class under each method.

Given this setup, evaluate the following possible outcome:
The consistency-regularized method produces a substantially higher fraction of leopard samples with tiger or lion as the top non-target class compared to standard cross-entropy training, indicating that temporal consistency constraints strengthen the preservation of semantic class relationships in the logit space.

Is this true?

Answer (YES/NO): YES